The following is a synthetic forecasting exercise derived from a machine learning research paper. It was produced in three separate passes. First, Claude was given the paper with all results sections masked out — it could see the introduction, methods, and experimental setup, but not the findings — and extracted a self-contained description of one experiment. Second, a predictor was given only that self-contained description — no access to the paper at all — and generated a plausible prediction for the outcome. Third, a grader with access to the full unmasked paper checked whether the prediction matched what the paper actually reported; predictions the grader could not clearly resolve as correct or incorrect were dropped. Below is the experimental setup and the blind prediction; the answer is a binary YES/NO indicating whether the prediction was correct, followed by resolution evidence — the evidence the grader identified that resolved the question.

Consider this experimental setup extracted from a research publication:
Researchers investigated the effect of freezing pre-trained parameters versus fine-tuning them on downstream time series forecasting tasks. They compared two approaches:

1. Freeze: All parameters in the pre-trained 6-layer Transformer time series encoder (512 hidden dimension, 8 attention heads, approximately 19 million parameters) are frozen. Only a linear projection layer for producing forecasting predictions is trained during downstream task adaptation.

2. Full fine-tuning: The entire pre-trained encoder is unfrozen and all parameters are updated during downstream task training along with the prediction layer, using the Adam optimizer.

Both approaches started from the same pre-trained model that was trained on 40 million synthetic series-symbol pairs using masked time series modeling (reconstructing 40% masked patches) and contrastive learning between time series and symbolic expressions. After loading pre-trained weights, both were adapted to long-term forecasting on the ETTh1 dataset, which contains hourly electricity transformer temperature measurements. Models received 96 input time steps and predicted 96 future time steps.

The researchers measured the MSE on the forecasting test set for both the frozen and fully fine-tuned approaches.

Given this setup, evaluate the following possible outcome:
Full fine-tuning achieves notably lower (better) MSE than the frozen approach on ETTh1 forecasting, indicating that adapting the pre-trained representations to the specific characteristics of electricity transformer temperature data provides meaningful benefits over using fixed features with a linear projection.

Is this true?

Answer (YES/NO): YES